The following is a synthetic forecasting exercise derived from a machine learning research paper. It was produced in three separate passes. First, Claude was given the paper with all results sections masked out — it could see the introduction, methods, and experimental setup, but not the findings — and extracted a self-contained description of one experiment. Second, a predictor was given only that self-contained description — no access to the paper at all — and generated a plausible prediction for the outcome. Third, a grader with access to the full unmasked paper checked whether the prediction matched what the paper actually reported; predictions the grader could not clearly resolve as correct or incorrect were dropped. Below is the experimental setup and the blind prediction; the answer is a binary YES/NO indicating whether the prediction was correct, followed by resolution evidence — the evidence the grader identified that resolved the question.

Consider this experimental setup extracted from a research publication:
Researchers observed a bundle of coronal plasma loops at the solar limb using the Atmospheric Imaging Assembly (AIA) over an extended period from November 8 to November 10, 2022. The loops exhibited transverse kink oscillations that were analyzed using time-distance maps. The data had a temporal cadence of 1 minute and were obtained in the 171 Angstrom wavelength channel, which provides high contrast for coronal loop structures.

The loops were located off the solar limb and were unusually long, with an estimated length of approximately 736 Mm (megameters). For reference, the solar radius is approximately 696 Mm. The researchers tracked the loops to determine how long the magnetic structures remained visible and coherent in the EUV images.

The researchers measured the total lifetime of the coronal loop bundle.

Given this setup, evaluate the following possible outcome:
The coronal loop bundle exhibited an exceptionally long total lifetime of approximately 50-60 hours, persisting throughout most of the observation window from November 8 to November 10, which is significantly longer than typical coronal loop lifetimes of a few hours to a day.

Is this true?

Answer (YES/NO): NO